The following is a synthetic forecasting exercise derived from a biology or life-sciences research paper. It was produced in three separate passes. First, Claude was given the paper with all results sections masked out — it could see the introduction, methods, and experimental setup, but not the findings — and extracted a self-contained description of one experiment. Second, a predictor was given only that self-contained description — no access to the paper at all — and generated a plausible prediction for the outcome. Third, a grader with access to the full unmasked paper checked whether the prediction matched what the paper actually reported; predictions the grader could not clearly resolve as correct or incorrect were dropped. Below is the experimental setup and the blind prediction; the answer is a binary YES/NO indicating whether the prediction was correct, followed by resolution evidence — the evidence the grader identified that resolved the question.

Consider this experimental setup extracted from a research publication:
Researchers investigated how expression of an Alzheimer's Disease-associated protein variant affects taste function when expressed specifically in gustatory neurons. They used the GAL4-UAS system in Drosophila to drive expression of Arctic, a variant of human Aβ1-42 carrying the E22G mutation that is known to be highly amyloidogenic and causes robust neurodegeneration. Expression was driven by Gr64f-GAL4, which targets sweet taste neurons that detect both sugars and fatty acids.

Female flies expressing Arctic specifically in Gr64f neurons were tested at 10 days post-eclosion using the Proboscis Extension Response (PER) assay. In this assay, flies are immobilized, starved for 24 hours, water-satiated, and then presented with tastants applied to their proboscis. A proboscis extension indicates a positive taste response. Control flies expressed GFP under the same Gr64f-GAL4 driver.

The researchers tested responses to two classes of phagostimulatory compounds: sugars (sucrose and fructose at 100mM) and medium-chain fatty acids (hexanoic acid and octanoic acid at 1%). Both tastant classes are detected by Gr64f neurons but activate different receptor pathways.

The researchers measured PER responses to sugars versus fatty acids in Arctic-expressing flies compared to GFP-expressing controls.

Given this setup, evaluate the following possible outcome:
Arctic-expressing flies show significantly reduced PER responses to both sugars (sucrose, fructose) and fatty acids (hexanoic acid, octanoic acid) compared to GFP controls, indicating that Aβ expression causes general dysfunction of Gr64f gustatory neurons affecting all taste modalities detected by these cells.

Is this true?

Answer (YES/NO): NO